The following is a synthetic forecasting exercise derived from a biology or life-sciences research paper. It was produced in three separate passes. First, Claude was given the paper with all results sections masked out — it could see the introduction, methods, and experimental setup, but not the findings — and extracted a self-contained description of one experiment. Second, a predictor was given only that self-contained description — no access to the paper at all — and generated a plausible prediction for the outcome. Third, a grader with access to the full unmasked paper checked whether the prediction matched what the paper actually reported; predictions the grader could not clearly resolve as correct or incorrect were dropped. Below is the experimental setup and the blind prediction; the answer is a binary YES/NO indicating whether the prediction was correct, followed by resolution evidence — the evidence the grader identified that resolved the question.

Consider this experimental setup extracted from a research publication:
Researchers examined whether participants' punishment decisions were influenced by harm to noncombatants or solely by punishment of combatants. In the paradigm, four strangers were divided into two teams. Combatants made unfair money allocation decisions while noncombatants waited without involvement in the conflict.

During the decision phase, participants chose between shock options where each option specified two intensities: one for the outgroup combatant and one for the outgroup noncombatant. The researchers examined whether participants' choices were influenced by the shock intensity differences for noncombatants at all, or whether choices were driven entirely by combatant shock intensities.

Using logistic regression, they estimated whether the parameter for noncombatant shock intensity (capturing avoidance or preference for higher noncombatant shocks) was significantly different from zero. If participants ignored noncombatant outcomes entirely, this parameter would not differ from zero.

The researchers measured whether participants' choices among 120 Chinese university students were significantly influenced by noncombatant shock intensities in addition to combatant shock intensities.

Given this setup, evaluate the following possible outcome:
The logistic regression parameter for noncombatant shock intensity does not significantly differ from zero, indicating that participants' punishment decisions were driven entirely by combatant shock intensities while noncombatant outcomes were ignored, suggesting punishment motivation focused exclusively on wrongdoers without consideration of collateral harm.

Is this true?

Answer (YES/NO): NO